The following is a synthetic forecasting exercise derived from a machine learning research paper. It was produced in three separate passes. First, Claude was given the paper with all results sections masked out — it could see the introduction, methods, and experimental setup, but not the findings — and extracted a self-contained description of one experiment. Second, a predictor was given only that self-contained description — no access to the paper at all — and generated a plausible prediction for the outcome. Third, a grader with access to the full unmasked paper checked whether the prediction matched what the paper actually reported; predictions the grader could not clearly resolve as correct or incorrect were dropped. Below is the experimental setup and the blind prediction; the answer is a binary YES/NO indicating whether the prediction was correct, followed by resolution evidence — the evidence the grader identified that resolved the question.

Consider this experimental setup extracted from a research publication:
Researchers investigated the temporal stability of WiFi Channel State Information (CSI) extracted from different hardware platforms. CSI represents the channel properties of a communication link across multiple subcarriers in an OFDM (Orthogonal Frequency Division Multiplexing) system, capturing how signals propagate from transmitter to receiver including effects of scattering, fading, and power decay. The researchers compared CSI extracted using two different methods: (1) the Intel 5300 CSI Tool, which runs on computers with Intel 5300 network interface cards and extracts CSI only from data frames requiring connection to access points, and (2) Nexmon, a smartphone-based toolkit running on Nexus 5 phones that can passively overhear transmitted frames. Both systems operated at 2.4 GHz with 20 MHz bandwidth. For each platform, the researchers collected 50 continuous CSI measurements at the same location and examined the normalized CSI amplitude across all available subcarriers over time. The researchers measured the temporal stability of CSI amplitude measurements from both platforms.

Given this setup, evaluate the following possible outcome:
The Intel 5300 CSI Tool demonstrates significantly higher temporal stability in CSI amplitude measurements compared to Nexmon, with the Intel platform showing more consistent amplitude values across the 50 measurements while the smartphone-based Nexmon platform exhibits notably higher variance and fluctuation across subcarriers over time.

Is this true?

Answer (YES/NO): NO